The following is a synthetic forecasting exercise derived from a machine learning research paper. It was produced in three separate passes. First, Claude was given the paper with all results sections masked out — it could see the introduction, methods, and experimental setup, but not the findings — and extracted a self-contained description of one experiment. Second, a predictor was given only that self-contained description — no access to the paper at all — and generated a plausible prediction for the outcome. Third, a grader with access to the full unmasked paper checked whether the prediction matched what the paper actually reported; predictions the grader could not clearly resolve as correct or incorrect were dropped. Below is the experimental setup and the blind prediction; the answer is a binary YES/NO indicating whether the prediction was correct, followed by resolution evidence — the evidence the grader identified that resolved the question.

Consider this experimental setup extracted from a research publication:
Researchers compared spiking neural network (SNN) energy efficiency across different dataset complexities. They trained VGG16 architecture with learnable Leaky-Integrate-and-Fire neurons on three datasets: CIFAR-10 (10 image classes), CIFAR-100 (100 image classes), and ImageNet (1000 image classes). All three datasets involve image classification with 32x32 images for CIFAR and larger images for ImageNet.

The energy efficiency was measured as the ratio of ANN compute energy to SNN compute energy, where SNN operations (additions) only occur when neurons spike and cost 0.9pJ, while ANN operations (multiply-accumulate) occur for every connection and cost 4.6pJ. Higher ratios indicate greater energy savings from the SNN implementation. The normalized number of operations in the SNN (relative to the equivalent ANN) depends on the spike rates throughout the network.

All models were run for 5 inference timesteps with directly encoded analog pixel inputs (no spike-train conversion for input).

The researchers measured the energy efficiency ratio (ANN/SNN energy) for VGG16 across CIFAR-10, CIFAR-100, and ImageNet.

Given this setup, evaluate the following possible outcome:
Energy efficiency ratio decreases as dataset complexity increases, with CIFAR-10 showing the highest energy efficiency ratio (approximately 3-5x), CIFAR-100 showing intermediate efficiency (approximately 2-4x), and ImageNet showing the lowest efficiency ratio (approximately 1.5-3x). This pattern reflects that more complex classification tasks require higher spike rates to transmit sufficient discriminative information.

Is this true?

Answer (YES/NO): NO